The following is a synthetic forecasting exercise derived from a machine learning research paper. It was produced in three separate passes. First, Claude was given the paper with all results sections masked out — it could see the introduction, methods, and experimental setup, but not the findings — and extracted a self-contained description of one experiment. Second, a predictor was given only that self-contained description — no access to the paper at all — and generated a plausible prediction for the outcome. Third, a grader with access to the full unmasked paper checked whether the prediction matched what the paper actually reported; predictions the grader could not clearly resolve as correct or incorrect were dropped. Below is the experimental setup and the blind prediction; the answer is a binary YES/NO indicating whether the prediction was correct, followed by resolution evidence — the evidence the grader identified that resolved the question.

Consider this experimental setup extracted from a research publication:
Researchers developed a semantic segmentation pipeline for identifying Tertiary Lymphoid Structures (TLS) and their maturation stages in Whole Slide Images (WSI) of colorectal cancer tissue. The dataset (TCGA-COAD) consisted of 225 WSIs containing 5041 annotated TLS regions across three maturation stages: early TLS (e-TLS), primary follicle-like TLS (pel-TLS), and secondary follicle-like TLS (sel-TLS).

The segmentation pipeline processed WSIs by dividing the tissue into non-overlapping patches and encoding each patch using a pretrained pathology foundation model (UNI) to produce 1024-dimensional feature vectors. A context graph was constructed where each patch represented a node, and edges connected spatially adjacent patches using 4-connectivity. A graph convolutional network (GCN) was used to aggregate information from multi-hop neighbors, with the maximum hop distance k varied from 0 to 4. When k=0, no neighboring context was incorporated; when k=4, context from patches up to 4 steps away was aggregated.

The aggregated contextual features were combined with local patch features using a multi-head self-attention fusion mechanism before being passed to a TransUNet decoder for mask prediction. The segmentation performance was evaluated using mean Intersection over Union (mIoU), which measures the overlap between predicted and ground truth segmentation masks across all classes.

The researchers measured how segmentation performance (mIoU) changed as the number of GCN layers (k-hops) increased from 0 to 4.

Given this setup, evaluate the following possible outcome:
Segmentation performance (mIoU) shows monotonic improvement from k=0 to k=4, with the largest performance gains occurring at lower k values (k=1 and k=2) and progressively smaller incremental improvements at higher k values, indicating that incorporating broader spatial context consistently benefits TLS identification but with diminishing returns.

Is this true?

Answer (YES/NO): NO